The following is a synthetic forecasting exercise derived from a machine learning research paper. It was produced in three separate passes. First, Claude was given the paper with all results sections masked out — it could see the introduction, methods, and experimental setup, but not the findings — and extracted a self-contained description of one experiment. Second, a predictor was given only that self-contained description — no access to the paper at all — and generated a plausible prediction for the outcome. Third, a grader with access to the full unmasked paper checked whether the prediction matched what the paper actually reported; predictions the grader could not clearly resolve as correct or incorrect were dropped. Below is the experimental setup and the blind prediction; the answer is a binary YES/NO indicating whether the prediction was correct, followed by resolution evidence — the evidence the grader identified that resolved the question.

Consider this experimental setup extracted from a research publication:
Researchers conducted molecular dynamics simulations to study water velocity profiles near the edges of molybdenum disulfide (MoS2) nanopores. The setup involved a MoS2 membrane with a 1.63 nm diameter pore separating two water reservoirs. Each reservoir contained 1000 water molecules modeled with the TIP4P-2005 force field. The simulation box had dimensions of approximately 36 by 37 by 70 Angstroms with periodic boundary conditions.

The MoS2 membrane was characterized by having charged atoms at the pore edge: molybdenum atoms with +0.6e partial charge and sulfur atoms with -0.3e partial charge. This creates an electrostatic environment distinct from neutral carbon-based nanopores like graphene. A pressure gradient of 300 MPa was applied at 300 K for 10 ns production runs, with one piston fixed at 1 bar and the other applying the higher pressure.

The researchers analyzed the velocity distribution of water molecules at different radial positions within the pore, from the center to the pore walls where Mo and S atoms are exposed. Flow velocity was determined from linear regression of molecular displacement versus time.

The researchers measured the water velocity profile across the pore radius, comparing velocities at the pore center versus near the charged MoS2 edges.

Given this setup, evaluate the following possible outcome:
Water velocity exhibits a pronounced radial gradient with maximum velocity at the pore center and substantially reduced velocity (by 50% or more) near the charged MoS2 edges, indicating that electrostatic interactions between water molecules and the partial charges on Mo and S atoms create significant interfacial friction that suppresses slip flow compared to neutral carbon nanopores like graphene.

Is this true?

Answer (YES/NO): NO